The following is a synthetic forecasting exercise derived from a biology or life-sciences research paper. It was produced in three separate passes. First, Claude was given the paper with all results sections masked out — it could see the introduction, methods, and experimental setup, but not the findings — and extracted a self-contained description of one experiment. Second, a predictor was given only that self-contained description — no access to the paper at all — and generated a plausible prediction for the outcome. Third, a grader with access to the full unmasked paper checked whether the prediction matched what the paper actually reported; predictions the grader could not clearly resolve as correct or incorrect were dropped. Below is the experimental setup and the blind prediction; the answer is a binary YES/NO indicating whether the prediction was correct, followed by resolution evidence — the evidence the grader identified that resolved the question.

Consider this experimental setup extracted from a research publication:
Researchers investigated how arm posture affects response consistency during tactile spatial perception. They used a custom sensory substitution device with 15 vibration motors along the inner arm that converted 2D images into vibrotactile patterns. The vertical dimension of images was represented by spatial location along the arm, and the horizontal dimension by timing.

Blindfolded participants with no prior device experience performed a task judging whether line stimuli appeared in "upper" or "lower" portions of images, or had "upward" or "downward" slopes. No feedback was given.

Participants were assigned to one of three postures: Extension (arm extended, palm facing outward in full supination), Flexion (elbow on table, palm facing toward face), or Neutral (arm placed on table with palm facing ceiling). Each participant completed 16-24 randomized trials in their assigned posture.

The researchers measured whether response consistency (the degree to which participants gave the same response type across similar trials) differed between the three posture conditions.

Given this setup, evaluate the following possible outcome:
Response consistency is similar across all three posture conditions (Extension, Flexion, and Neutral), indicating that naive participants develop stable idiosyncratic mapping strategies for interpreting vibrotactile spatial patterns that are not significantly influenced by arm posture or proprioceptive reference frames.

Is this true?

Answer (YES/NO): NO